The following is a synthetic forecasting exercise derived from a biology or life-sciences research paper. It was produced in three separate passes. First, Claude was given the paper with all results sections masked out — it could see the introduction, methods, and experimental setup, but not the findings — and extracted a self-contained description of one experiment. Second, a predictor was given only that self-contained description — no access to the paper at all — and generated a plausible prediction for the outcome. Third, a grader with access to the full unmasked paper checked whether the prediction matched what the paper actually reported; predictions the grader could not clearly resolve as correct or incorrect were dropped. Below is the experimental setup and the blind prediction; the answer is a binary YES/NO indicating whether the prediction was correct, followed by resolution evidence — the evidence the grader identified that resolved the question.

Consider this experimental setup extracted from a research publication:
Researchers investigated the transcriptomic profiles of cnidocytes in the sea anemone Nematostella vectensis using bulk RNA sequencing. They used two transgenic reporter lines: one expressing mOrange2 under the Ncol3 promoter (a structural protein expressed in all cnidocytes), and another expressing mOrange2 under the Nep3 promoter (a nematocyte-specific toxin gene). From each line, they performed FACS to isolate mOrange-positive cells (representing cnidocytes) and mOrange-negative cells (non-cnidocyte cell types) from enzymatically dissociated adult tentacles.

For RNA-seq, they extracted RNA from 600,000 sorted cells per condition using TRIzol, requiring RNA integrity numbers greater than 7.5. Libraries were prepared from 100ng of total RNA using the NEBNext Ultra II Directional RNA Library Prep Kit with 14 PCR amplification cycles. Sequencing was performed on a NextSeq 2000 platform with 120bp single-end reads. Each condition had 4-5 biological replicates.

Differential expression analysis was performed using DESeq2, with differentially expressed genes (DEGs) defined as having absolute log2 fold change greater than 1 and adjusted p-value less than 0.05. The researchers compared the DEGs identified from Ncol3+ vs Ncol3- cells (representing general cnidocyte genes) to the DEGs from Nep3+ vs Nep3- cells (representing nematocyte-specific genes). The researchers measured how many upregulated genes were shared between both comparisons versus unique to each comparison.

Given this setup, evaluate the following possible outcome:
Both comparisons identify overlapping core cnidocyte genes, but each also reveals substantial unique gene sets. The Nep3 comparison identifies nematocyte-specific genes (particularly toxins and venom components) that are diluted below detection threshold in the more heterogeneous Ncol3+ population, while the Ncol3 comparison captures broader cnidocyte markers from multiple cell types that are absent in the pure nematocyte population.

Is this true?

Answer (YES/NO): NO